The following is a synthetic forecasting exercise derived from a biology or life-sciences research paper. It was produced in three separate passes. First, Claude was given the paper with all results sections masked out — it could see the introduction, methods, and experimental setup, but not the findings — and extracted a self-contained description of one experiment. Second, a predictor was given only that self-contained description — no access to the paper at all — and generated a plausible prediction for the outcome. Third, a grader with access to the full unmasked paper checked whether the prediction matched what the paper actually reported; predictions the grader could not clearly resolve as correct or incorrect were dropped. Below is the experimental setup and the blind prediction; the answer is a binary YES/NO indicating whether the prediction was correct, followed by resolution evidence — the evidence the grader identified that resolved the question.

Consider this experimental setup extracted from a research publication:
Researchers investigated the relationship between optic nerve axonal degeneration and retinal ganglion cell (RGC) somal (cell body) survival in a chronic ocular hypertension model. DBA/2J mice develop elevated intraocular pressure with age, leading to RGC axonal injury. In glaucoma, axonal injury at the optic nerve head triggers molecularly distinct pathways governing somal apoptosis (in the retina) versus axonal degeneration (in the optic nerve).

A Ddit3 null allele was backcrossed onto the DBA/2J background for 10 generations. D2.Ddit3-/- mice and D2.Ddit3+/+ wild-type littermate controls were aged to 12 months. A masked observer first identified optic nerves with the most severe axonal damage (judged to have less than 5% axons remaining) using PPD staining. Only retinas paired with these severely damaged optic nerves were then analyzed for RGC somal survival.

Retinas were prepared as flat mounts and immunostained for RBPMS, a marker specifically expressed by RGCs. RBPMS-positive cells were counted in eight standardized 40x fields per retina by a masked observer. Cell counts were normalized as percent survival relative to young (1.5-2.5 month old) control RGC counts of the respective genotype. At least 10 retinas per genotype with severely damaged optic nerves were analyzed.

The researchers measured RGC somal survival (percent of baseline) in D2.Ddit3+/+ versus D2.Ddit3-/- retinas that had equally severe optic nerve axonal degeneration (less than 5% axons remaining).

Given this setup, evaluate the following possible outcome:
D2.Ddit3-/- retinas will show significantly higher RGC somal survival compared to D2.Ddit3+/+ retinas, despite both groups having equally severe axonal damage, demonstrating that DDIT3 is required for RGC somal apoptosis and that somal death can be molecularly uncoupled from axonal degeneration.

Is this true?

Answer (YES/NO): NO